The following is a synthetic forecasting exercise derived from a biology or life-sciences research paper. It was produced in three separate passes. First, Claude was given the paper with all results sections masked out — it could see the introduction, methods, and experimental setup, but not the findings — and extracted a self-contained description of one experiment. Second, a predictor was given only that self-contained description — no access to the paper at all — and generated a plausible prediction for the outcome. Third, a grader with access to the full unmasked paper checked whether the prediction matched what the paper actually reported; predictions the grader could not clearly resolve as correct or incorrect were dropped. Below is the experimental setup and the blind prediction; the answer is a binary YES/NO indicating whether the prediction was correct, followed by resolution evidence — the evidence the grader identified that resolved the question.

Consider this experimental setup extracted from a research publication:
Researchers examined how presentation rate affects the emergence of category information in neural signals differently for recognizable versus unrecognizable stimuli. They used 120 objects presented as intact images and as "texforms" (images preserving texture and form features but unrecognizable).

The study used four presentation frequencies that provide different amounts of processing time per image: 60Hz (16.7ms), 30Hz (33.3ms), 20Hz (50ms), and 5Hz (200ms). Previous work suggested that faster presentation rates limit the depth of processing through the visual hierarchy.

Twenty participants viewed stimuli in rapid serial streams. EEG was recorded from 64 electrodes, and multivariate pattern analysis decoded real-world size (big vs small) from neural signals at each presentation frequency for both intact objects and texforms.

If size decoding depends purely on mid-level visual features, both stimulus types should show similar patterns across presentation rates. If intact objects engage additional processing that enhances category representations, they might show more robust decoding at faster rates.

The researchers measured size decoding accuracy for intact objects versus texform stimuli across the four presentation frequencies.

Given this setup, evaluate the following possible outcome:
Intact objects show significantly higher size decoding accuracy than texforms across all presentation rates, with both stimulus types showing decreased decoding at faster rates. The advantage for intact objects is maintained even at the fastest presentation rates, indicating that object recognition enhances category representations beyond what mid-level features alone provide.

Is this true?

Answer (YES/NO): NO